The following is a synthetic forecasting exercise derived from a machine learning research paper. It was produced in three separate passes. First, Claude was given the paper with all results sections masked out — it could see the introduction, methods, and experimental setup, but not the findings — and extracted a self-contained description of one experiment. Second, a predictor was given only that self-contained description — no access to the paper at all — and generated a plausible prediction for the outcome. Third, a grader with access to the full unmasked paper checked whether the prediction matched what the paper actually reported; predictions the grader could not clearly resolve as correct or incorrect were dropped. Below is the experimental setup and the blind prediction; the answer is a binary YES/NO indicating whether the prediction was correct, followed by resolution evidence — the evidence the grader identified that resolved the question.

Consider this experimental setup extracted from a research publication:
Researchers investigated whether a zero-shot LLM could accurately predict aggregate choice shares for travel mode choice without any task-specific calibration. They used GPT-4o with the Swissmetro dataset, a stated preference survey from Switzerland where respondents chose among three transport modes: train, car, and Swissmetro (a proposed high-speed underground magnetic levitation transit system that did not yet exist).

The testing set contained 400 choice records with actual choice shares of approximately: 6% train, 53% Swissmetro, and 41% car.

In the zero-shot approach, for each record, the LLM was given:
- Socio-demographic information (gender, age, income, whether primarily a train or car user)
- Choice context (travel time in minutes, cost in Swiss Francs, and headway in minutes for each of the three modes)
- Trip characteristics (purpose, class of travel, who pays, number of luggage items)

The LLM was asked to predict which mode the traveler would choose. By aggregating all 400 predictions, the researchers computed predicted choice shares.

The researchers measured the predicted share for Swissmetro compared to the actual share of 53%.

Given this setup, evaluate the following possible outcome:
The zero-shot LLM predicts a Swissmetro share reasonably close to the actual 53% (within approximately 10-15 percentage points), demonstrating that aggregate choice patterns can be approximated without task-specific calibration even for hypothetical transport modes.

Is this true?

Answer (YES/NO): NO